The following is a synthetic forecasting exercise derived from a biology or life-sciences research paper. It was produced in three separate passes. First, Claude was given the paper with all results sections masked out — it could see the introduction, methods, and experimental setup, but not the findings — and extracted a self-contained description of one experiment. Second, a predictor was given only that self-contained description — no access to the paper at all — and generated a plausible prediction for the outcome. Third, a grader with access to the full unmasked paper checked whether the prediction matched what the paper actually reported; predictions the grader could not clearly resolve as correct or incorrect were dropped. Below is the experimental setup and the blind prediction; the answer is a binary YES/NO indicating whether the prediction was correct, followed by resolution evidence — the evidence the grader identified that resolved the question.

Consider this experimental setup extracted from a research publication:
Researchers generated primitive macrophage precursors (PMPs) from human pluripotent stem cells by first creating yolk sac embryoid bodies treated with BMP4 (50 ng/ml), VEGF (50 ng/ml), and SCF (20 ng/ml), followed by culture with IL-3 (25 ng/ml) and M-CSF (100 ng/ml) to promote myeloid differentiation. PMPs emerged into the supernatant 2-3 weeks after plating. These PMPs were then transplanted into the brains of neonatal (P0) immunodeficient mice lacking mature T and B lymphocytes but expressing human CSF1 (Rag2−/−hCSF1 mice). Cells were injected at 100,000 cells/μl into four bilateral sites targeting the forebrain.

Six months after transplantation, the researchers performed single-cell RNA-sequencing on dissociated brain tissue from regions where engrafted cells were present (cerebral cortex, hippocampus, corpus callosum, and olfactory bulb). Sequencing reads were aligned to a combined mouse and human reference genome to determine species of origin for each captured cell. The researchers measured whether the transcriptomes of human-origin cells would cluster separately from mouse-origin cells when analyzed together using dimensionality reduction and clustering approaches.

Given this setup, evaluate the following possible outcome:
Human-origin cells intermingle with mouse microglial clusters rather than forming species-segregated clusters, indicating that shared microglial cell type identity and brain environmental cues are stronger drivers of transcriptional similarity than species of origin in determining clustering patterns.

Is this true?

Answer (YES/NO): NO